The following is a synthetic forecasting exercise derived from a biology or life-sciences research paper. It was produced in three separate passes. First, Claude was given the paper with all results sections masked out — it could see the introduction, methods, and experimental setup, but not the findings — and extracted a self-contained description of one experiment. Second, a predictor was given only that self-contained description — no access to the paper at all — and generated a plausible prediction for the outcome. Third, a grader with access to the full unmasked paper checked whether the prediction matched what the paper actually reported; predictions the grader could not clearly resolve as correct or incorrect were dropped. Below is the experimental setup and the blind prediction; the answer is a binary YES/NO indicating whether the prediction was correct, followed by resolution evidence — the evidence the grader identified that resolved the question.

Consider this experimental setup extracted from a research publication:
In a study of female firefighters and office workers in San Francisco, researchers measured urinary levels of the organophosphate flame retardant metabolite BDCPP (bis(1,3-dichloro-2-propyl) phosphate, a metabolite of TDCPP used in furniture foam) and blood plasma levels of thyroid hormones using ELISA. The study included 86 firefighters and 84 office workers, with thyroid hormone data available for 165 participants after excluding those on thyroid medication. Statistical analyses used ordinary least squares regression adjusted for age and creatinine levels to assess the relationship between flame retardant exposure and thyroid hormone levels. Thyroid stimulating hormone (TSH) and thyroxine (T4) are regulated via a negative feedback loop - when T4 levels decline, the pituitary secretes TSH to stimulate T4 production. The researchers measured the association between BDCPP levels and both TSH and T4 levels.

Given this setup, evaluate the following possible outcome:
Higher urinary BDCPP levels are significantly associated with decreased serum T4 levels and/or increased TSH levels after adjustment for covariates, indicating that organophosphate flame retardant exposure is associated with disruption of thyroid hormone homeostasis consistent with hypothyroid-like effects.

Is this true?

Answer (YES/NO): NO